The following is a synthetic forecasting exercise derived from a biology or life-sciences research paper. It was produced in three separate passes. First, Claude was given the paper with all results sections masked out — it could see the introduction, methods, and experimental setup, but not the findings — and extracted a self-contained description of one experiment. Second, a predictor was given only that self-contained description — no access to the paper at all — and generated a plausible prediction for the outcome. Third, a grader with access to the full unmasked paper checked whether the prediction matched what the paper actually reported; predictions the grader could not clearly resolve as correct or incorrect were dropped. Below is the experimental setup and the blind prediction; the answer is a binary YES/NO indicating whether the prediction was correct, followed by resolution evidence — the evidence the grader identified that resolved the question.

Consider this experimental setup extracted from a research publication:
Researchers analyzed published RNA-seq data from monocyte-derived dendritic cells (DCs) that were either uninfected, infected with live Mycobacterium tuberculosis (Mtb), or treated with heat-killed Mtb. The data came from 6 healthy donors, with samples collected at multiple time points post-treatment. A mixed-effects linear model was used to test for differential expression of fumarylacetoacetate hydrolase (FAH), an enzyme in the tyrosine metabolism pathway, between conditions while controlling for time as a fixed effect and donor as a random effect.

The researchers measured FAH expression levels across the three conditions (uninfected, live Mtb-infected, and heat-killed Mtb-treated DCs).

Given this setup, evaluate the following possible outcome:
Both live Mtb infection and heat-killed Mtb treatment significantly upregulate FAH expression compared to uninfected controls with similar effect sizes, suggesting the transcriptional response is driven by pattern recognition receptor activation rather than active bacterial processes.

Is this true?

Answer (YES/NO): NO